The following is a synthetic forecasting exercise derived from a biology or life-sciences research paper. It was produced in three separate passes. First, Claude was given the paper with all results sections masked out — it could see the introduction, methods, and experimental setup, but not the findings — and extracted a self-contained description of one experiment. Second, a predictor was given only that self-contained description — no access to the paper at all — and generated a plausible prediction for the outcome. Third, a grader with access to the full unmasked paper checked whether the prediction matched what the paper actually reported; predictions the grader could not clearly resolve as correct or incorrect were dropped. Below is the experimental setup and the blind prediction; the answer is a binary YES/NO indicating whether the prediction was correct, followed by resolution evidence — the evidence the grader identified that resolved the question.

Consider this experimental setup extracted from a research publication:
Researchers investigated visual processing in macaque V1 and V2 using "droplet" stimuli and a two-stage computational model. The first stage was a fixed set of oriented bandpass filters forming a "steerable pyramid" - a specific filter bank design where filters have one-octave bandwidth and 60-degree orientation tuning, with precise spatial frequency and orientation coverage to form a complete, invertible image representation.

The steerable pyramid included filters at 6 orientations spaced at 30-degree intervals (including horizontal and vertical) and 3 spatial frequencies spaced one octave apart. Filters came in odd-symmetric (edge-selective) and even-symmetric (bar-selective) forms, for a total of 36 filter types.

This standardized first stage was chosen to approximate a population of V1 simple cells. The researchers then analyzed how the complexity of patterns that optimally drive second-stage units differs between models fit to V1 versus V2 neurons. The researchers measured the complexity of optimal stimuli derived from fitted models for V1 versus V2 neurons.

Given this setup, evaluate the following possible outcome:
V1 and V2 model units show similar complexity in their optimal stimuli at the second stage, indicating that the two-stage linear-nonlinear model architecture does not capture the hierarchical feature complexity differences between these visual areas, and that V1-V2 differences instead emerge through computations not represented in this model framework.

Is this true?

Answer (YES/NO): NO